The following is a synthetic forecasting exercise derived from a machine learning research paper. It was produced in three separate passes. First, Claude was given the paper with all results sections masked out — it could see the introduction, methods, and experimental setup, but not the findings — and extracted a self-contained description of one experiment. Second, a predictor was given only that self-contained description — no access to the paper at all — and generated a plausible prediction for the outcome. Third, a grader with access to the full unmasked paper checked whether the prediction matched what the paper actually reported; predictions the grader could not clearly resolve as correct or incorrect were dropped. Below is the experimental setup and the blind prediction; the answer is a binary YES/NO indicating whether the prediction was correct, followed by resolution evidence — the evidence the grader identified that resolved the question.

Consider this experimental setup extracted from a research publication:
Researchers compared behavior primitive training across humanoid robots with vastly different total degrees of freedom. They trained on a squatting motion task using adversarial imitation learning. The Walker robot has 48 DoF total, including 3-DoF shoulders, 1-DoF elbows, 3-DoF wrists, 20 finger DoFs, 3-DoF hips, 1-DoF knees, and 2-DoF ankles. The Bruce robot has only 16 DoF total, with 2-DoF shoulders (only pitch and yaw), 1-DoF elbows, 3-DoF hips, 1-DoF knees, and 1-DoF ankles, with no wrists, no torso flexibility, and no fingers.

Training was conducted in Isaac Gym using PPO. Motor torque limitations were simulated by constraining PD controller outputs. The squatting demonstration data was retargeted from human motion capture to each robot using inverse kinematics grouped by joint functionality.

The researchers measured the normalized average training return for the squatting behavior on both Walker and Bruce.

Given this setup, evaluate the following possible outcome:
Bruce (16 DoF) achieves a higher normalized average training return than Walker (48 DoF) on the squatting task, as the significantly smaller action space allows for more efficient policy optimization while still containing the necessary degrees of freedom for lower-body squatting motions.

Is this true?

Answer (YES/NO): YES